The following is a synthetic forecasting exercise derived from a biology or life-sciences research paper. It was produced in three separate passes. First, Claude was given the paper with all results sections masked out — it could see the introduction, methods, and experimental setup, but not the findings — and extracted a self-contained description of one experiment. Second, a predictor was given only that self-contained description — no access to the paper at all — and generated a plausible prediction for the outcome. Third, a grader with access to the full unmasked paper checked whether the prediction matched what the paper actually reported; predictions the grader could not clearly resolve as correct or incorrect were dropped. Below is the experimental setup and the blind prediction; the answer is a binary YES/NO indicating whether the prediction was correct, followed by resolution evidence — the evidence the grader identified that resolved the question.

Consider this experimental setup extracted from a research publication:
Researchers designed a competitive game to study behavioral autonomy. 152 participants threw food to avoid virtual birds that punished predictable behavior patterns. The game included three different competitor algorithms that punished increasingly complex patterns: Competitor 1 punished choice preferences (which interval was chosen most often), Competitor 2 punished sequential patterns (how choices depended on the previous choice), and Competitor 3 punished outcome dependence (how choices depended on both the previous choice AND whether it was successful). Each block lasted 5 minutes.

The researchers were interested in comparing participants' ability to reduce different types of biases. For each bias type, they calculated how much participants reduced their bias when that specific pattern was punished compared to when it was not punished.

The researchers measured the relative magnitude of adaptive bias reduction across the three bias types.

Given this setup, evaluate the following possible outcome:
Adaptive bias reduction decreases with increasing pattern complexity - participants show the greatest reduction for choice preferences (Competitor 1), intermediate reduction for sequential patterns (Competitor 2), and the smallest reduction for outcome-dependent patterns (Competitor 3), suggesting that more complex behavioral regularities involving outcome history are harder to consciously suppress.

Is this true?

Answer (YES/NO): YES